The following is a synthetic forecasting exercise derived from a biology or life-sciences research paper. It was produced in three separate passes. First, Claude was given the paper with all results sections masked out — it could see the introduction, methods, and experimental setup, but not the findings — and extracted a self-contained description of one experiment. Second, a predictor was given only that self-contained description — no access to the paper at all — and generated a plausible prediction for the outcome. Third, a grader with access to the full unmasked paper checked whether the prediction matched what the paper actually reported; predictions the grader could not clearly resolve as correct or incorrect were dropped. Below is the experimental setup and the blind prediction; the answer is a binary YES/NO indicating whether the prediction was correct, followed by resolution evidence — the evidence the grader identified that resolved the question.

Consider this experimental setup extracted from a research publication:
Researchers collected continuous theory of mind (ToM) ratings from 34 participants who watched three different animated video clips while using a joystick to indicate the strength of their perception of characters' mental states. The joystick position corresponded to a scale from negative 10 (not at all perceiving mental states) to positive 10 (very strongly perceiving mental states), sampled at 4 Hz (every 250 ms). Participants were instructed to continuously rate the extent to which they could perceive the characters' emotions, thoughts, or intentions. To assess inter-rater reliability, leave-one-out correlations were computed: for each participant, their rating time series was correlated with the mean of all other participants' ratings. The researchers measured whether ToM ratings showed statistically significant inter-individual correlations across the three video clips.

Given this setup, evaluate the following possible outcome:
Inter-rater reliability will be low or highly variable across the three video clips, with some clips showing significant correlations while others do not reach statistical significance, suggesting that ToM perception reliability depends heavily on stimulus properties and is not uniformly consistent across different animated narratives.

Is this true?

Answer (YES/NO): NO